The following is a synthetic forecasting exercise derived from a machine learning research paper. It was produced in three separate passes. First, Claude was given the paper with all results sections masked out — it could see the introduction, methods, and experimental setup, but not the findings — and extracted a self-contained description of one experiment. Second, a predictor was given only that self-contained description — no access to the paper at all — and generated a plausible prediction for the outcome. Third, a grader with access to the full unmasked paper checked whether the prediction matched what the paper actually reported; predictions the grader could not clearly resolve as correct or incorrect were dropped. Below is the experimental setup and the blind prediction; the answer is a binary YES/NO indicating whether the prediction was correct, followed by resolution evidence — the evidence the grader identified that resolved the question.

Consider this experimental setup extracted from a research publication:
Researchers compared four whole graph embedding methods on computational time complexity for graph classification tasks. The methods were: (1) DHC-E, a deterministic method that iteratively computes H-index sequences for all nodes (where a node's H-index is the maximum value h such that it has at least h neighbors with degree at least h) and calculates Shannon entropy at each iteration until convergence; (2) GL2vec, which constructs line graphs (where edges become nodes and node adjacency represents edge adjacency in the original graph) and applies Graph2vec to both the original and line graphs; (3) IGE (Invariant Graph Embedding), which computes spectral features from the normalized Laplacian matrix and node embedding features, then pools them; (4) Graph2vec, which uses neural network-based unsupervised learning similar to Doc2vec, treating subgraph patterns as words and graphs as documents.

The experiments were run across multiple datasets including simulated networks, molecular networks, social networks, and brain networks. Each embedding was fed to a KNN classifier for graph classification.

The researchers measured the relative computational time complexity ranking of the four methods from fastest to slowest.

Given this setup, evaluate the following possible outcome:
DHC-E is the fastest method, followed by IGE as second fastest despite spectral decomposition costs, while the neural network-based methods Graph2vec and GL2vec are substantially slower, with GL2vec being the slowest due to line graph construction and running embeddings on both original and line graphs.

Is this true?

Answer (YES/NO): NO